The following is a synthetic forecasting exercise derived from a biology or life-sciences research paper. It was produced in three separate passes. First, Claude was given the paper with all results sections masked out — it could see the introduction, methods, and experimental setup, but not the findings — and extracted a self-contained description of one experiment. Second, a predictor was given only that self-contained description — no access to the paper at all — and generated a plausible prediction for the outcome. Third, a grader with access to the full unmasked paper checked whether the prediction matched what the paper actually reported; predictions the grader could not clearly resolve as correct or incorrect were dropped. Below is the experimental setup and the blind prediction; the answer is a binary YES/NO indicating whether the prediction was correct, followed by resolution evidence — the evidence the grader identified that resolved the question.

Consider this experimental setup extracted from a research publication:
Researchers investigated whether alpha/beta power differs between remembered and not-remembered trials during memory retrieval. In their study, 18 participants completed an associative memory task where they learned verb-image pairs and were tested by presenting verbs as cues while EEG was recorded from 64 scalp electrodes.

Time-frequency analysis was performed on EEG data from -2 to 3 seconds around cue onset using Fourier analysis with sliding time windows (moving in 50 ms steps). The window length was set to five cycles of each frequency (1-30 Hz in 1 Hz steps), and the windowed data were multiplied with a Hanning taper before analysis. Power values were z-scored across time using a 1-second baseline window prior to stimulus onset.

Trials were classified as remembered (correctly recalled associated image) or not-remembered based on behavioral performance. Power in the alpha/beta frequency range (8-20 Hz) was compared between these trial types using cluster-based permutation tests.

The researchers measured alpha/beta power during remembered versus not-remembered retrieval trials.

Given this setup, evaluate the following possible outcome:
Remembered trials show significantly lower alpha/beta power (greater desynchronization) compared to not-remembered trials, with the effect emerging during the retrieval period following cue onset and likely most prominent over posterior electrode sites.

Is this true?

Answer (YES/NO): NO